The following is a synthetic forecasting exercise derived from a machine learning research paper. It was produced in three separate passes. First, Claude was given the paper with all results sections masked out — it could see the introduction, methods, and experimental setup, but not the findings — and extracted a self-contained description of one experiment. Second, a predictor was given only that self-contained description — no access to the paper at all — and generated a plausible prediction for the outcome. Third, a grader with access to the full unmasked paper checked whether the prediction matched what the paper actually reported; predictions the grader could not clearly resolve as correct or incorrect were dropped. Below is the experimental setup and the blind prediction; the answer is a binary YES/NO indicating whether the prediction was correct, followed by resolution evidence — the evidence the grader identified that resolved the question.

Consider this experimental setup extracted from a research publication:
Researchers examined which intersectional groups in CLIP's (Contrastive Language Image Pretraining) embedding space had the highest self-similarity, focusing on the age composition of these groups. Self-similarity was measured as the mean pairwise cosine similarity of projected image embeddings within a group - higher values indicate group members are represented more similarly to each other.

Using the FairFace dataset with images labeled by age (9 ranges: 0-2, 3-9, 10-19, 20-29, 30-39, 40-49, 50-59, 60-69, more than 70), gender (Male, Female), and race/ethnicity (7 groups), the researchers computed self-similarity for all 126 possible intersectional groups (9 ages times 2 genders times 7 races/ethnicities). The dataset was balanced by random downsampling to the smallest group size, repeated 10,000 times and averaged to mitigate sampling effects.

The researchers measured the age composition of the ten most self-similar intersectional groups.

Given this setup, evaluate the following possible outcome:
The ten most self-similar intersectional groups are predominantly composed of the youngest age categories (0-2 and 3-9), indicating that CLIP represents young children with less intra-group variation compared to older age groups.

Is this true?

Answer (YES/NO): YES